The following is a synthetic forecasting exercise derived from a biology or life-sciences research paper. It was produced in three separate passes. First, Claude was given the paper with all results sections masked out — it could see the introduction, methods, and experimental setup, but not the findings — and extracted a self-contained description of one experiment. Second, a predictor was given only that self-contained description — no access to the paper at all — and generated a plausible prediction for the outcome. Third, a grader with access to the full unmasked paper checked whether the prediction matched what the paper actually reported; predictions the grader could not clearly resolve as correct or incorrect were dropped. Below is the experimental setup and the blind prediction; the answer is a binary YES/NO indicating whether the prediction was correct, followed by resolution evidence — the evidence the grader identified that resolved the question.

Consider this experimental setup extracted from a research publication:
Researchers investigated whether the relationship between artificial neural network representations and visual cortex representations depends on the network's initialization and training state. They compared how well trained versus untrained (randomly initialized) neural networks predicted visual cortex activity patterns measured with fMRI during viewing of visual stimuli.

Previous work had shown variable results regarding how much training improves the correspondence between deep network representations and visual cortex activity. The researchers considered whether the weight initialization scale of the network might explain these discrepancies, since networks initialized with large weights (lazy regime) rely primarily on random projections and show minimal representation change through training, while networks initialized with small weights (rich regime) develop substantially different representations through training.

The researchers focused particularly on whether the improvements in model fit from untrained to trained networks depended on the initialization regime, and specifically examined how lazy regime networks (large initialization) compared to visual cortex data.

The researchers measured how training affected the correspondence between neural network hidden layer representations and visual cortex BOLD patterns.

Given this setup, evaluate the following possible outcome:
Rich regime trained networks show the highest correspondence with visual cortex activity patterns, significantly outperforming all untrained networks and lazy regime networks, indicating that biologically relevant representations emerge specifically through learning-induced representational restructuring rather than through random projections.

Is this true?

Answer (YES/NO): NO